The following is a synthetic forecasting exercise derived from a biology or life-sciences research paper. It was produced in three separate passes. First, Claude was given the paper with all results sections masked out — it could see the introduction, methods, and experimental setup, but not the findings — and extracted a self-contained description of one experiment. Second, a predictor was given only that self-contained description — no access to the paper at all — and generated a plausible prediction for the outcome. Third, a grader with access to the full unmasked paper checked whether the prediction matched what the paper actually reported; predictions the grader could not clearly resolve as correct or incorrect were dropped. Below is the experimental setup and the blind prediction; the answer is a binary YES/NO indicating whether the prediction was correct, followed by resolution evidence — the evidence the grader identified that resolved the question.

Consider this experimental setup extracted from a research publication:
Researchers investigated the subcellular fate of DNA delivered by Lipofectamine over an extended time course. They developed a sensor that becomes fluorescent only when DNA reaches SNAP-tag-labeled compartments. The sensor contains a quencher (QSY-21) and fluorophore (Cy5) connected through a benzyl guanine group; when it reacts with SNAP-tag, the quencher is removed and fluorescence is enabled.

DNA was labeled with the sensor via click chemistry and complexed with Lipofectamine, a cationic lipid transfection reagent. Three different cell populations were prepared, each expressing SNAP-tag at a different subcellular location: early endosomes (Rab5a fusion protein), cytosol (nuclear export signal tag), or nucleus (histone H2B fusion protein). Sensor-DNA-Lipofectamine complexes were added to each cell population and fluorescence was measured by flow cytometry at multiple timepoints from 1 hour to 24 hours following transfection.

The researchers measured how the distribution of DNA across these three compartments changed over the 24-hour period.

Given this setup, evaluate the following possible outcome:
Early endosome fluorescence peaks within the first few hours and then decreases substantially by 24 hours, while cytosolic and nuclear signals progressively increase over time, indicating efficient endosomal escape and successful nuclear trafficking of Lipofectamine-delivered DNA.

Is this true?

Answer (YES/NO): NO